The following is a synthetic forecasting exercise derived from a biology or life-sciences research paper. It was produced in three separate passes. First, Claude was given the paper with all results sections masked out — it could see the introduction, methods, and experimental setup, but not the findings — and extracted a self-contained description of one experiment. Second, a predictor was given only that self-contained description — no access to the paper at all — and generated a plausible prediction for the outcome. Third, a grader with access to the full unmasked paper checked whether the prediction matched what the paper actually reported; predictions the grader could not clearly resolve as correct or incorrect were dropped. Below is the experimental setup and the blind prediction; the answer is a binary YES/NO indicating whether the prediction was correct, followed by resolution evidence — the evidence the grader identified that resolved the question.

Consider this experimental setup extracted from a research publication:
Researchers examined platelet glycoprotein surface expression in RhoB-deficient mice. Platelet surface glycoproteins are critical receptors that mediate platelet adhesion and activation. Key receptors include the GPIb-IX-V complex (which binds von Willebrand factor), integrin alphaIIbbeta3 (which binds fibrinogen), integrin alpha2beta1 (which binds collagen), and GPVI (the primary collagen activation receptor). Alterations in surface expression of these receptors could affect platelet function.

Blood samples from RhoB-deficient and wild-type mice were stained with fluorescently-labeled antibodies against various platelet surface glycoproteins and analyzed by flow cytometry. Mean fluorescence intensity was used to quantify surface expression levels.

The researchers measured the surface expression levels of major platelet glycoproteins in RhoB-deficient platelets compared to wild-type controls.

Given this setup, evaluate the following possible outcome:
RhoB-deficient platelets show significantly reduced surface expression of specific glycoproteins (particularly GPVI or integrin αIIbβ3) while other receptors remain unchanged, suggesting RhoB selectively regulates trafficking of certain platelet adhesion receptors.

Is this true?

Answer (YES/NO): NO